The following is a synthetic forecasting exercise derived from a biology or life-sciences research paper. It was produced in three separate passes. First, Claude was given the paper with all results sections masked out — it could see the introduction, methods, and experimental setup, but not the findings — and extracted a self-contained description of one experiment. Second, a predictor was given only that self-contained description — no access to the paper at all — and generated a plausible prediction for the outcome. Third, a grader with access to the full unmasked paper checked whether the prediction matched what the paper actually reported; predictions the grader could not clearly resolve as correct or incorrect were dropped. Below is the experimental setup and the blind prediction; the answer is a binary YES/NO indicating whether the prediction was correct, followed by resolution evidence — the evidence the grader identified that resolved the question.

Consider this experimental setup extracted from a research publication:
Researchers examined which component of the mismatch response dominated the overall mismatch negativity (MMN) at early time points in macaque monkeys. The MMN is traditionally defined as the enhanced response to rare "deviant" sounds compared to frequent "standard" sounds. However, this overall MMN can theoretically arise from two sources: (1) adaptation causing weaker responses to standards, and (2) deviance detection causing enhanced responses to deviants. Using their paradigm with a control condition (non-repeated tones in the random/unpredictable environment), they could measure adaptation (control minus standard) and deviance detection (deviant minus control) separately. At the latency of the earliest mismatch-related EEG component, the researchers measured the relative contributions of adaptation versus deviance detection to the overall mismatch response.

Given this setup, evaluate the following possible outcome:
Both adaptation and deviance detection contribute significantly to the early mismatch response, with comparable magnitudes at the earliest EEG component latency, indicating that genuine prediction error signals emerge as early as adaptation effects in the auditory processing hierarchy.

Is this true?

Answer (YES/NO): NO